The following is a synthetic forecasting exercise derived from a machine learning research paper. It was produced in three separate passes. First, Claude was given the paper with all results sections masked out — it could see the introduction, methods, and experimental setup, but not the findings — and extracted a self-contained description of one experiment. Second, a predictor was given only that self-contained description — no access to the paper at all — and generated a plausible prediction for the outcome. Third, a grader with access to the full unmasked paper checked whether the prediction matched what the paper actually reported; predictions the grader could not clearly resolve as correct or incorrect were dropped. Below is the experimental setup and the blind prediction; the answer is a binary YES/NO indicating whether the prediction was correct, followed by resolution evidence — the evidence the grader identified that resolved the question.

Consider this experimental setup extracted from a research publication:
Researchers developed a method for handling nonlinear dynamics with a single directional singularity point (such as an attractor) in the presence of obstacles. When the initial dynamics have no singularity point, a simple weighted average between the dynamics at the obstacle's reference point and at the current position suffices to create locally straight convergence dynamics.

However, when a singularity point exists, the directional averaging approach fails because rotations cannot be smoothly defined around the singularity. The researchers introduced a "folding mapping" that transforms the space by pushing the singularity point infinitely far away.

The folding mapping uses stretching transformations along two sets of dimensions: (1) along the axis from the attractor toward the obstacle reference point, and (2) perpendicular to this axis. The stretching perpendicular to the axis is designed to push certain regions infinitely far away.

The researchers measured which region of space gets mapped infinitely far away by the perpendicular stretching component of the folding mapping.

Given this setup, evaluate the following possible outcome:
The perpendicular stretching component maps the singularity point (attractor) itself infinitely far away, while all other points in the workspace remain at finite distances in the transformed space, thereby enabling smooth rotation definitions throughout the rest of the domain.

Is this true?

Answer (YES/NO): NO